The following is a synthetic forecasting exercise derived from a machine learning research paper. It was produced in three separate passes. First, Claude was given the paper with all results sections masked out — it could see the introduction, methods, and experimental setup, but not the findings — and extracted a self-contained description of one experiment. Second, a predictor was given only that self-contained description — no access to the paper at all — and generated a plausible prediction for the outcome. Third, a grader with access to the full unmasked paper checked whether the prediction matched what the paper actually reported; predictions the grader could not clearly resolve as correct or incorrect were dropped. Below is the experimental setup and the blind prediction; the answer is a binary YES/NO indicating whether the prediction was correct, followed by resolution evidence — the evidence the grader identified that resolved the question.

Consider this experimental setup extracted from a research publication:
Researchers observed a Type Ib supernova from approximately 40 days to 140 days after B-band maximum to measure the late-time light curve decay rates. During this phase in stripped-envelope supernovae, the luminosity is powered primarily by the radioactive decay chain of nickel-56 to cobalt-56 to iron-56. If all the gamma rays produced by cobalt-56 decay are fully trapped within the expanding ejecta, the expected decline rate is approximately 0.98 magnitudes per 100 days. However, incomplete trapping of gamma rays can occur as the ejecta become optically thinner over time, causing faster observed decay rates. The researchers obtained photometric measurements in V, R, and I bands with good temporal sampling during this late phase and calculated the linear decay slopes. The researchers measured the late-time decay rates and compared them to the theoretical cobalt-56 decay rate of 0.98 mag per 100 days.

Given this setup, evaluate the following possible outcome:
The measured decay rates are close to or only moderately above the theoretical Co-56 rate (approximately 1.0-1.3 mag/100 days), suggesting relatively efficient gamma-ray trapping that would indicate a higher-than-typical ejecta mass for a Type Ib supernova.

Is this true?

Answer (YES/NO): NO